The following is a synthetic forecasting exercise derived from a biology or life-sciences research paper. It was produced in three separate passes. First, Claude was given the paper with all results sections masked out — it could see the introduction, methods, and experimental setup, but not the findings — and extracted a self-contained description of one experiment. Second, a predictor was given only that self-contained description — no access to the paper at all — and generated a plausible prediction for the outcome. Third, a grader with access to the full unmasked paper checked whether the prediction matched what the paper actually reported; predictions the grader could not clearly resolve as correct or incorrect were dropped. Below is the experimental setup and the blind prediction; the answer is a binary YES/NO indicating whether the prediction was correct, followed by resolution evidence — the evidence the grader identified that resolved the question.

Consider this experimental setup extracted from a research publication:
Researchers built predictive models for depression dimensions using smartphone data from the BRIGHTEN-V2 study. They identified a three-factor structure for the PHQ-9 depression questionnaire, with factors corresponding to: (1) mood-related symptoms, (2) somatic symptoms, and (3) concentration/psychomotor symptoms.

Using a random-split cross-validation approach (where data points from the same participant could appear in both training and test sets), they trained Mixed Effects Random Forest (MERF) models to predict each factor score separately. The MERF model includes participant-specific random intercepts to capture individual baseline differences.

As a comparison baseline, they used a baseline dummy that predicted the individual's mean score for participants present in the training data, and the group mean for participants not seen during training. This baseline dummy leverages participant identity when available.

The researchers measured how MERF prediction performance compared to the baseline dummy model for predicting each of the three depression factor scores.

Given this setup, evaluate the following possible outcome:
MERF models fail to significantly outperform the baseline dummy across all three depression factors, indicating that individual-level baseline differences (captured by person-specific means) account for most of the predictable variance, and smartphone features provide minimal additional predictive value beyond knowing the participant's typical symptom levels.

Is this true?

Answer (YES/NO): NO